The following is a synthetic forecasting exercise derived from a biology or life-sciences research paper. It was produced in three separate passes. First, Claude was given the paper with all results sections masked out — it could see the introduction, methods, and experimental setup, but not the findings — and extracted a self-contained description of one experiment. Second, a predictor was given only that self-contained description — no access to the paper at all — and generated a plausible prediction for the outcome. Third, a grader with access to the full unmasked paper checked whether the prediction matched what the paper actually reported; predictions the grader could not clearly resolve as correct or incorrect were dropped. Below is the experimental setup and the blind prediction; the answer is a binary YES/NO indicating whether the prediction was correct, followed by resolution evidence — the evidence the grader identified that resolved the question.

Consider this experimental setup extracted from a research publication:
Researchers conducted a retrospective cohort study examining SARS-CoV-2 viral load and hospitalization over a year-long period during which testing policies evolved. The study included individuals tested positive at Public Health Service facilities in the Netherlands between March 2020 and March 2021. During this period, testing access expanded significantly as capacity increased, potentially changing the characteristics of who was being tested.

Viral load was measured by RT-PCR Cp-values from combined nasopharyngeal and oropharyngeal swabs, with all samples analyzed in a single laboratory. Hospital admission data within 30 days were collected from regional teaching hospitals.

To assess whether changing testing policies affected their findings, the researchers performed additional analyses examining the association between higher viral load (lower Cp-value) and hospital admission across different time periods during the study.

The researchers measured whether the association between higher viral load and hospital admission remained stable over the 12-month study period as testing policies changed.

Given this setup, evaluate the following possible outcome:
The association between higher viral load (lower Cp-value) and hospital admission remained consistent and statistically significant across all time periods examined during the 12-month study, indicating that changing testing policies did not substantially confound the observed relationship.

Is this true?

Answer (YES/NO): YES